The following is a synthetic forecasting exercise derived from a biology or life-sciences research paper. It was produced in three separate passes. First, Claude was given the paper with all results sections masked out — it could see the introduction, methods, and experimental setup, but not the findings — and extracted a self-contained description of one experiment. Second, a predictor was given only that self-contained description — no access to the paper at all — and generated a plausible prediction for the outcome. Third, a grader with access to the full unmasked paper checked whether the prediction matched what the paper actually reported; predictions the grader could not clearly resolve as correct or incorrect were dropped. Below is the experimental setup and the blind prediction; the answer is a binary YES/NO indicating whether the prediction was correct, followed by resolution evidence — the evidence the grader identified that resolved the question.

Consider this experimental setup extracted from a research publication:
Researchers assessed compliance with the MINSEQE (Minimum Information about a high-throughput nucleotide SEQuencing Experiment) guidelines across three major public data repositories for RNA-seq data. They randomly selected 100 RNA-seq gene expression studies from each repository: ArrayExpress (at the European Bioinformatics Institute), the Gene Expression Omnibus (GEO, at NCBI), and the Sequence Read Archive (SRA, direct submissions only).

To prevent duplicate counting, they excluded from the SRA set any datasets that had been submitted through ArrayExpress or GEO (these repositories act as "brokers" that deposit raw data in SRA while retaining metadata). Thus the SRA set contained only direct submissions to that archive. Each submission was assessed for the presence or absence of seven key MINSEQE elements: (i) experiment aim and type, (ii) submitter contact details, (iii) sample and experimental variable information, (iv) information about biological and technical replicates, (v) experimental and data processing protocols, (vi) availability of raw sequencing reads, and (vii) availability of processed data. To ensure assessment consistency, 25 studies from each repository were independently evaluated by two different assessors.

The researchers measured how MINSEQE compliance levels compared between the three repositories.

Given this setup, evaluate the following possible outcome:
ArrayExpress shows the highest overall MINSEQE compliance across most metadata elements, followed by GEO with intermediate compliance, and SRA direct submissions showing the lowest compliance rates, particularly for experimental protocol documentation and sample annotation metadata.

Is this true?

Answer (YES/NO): NO